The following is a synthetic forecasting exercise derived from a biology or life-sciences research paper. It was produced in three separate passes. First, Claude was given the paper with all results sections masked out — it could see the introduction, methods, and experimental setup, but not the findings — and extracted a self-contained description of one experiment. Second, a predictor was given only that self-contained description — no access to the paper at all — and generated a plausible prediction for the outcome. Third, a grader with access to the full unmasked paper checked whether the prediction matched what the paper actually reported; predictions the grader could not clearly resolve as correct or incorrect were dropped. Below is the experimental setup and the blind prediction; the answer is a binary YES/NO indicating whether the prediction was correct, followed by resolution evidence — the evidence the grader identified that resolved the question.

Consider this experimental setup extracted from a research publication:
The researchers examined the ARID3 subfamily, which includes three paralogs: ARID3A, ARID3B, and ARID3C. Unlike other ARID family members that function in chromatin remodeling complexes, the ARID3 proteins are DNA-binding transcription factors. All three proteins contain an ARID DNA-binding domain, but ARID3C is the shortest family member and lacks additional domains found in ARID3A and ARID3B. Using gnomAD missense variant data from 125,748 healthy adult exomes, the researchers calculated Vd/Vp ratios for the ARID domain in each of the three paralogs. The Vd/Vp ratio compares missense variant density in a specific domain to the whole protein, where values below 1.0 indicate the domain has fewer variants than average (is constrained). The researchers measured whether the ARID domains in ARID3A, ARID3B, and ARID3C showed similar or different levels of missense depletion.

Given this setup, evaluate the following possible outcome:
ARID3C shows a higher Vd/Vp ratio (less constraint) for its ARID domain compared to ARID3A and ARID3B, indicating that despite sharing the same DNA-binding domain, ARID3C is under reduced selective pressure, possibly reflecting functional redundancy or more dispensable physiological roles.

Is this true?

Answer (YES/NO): YES